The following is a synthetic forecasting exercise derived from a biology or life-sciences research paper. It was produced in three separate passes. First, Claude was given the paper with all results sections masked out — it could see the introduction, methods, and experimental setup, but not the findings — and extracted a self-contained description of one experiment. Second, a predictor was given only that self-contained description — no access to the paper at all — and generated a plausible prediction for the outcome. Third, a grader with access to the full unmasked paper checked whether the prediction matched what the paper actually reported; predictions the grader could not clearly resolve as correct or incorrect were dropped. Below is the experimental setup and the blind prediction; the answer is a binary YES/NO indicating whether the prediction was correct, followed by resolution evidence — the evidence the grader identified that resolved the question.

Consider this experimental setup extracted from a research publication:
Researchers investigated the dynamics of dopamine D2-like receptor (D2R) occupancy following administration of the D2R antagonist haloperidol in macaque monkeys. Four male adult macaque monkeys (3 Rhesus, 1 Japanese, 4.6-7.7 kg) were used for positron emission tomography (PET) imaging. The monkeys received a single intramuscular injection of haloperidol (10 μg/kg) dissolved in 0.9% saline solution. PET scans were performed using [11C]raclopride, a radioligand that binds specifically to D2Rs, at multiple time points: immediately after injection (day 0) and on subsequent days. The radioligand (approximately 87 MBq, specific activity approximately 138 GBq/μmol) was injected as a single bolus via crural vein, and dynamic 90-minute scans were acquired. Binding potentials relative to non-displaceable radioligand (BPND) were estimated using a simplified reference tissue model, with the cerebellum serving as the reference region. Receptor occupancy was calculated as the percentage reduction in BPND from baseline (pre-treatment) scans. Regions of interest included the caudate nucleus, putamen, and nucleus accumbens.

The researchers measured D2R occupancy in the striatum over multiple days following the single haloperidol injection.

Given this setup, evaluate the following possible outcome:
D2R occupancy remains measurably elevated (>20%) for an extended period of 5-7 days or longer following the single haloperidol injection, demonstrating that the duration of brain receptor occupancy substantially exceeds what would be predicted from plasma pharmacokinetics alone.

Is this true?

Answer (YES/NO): NO